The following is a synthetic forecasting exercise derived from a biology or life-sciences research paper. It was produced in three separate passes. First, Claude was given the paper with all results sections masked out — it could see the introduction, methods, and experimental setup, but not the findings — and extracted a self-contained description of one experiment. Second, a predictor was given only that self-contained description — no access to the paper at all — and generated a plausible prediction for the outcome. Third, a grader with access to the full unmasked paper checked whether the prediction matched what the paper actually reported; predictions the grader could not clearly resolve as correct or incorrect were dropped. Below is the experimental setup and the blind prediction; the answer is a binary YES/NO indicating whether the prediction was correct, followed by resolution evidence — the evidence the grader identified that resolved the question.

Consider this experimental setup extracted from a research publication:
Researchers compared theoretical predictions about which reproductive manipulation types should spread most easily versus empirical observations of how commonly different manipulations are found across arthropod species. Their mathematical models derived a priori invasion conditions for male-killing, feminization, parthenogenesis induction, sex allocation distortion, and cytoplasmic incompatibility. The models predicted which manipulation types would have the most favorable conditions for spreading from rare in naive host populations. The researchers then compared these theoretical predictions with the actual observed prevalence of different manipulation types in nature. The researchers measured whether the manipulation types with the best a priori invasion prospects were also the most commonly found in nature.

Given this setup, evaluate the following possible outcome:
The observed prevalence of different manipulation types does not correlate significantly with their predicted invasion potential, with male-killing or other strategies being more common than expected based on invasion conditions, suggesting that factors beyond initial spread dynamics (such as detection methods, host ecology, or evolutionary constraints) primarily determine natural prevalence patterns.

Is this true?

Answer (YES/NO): YES